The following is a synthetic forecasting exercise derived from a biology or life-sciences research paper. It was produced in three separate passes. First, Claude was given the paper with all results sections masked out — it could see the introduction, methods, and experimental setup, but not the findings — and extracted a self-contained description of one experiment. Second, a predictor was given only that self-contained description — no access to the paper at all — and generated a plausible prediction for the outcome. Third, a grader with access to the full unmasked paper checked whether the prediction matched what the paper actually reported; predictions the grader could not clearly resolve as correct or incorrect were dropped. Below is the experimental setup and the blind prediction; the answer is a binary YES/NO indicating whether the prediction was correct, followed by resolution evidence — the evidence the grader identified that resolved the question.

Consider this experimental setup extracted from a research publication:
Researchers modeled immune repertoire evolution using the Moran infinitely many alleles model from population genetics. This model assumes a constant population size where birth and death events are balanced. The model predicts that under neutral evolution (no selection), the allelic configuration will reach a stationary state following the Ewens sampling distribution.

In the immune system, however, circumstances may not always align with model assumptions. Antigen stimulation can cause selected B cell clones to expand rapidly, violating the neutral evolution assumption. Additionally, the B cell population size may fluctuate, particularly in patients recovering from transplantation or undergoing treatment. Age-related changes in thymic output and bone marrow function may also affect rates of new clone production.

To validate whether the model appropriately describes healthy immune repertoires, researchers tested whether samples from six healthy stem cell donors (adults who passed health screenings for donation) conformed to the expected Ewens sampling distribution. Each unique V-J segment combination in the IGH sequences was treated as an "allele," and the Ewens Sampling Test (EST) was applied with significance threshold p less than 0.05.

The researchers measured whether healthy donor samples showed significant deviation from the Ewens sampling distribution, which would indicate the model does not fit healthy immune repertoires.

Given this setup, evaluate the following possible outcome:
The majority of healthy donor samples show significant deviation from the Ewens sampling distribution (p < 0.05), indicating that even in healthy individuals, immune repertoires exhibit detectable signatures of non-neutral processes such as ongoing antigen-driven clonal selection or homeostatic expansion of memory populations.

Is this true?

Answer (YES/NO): NO